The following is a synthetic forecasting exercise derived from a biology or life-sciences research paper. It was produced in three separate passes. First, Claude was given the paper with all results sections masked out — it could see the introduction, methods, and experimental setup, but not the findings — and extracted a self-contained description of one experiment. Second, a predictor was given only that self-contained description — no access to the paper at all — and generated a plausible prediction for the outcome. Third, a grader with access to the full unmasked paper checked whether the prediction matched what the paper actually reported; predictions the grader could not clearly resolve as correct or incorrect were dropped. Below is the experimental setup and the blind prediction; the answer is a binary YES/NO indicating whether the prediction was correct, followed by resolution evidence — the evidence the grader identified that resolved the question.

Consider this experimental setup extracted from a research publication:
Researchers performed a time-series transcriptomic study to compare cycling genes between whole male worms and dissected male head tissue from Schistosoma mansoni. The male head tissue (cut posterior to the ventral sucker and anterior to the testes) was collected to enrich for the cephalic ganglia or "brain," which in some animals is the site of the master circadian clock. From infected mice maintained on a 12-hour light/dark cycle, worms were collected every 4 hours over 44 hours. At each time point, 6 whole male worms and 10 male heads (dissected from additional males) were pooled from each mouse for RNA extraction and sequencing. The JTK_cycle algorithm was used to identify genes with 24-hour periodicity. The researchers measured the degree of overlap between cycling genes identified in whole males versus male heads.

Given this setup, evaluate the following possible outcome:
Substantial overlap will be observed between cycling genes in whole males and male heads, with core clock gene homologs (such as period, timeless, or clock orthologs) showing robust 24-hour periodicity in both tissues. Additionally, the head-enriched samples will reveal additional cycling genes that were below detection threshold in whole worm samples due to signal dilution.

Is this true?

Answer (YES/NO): NO